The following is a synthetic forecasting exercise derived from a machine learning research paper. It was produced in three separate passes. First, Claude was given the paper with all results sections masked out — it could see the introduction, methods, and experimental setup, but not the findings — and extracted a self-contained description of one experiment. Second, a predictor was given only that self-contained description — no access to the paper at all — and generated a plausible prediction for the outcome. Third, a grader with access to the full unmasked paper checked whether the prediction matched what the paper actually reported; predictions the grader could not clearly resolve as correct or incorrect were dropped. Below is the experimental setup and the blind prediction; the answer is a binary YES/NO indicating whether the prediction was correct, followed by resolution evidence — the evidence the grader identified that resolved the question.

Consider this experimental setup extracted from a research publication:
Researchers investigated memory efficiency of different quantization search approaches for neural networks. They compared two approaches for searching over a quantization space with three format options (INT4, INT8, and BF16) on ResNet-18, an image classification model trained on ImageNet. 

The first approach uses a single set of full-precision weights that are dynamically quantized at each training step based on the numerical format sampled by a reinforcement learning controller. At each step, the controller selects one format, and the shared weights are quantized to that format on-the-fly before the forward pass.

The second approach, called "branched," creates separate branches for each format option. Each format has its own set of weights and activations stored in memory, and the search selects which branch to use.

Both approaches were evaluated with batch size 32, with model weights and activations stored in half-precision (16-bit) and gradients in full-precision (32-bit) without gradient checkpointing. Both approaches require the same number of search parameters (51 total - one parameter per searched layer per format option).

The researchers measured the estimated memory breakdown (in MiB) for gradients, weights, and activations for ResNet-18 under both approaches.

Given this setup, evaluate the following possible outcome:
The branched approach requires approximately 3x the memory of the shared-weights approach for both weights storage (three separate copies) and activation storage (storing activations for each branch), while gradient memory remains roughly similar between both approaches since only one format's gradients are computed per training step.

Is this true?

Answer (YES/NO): NO